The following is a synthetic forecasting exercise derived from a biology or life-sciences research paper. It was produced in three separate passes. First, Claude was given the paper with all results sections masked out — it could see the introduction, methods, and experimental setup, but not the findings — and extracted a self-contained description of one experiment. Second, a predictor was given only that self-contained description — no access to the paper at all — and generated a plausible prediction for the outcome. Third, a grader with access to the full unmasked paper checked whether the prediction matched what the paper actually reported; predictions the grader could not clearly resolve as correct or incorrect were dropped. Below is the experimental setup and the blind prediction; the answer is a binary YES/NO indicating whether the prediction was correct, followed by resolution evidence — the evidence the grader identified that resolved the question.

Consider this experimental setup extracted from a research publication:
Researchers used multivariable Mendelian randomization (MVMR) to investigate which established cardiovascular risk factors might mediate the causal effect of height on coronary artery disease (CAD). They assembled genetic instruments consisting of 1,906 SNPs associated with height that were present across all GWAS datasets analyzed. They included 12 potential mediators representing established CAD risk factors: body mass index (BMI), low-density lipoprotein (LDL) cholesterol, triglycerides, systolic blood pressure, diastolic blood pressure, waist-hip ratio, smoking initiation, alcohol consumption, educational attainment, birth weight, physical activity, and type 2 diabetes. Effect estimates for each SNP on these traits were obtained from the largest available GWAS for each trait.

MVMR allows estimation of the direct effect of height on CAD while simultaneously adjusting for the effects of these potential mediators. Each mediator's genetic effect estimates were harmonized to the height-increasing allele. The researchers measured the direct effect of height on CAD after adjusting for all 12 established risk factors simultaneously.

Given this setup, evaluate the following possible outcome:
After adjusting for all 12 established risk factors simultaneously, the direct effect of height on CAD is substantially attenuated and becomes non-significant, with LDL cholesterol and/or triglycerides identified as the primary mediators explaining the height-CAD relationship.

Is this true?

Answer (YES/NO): NO